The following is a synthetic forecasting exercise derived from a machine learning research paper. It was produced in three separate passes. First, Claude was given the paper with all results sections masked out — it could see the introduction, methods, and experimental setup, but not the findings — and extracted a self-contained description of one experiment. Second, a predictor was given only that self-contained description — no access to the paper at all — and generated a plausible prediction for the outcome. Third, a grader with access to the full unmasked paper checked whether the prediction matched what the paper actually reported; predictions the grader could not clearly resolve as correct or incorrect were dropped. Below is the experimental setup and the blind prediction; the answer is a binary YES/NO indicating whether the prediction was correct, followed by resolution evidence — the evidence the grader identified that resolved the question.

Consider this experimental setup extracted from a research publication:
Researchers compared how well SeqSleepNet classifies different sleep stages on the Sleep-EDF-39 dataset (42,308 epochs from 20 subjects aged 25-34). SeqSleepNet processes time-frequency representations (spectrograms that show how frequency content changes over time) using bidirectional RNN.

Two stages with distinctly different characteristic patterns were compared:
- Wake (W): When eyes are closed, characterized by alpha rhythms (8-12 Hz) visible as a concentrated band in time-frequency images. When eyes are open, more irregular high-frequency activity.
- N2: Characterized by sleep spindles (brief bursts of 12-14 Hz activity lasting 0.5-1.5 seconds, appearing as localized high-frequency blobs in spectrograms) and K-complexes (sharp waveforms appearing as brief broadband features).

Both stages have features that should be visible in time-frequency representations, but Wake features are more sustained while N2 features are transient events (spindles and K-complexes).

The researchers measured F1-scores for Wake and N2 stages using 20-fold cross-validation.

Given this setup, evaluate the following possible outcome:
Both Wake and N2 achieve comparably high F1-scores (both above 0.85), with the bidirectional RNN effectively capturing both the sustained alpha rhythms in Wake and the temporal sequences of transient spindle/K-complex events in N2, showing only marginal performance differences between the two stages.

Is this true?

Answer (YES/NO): NO